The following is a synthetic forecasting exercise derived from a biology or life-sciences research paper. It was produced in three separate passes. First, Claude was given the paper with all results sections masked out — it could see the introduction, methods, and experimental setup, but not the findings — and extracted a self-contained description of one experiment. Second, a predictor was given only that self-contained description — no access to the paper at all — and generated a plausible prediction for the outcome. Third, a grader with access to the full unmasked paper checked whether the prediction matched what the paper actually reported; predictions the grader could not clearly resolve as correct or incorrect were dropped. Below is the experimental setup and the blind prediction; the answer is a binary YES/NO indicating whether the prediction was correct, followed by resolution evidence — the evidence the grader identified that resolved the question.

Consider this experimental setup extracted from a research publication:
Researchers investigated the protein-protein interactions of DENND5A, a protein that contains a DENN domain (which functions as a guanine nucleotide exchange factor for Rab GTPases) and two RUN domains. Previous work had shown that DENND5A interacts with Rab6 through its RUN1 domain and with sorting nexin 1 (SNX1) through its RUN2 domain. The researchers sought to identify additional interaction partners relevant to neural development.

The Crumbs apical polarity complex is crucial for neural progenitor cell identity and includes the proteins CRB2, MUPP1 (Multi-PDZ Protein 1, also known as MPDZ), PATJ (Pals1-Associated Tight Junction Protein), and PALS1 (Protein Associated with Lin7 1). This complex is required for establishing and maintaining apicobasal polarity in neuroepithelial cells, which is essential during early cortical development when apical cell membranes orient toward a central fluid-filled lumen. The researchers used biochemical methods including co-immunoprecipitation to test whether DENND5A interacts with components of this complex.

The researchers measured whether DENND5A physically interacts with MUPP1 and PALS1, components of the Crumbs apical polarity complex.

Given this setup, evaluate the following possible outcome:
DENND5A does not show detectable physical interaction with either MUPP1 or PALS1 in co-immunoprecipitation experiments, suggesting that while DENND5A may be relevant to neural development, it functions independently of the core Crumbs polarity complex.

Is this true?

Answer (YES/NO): NO